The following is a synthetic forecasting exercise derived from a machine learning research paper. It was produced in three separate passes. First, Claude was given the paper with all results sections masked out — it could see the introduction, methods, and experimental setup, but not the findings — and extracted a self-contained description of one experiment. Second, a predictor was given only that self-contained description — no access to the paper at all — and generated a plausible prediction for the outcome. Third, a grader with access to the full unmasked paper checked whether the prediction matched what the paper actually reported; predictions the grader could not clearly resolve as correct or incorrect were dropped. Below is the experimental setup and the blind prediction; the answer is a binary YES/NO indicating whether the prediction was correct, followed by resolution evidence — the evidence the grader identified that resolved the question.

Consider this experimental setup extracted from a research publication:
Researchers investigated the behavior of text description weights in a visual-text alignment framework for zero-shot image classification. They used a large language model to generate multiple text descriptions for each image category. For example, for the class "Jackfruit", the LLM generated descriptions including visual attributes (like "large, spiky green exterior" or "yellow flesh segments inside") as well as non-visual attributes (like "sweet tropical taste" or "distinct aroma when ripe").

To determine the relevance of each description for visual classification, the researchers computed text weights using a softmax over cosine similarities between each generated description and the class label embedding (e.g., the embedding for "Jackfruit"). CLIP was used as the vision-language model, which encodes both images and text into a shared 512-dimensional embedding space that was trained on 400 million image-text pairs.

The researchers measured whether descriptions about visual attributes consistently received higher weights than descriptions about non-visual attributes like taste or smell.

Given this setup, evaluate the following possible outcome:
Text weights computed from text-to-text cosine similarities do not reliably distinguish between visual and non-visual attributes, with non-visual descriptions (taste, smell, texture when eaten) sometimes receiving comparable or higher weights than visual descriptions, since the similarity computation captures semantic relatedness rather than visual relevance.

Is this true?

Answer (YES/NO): NO